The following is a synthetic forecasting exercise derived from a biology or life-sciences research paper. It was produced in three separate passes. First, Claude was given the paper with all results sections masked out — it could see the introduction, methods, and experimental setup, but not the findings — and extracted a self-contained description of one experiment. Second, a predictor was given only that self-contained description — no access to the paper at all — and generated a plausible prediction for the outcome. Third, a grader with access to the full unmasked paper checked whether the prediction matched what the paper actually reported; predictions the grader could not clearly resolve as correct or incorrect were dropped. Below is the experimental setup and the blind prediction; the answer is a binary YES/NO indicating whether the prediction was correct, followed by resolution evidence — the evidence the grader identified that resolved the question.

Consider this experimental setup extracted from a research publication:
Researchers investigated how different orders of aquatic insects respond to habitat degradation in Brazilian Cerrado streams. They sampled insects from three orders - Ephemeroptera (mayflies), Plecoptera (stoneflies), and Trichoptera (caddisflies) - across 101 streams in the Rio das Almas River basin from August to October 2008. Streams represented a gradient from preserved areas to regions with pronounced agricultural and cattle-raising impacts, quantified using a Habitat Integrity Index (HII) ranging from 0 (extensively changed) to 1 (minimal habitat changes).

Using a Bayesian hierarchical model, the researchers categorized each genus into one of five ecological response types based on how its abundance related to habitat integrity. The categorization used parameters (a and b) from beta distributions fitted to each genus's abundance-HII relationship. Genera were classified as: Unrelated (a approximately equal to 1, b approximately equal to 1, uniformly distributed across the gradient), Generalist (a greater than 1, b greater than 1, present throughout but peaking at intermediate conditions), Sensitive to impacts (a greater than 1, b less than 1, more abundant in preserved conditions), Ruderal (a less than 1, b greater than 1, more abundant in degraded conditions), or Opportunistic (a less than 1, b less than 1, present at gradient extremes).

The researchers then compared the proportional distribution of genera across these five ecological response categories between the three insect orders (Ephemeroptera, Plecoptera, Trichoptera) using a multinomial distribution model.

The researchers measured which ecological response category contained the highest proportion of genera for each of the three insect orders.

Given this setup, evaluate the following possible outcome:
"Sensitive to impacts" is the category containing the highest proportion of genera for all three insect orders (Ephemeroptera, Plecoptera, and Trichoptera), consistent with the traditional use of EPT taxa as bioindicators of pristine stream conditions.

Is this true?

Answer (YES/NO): YES